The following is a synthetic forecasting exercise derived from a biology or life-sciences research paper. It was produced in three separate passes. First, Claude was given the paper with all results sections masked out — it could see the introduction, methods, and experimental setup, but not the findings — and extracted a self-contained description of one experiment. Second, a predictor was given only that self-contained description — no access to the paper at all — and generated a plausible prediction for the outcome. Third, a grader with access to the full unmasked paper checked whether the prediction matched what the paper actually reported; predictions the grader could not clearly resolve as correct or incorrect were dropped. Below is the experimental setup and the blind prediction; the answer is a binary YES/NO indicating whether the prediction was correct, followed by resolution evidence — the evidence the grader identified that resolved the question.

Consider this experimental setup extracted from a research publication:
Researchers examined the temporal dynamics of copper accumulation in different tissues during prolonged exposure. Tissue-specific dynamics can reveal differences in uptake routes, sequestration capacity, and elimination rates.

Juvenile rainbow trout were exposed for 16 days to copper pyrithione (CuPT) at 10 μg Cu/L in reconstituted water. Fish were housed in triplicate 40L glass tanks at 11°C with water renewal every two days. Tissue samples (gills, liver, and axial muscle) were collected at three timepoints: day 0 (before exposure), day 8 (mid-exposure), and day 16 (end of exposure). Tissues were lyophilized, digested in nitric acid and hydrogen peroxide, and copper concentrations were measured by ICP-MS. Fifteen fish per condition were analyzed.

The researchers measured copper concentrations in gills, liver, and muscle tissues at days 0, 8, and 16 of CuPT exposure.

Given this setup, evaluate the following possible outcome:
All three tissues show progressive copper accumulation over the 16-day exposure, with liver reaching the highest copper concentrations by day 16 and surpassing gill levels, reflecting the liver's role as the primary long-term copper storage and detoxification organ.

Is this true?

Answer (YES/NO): NO